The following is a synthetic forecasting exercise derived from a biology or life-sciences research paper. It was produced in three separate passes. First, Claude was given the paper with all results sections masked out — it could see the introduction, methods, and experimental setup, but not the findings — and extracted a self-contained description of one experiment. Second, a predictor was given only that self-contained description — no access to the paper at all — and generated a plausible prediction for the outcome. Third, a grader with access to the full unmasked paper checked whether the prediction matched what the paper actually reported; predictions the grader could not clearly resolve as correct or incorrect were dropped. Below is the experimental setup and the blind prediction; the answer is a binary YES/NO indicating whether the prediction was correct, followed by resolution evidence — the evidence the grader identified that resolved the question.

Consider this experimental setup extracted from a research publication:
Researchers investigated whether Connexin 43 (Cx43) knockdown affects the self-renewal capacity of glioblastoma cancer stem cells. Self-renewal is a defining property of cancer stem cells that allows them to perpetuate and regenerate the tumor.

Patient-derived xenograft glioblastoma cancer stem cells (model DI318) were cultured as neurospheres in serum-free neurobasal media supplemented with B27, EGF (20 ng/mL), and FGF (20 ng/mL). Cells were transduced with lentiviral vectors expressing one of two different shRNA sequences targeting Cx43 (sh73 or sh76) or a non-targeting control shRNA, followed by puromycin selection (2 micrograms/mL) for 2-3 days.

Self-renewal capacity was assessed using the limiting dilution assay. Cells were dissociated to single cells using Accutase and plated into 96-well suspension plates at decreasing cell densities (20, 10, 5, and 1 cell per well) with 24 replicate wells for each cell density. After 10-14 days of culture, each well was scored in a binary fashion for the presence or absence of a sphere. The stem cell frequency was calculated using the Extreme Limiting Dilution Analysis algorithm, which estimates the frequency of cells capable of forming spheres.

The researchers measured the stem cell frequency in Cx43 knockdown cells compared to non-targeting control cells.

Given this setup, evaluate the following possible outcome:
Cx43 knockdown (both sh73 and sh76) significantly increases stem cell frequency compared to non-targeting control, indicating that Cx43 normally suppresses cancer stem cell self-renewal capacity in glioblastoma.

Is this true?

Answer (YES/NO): NO